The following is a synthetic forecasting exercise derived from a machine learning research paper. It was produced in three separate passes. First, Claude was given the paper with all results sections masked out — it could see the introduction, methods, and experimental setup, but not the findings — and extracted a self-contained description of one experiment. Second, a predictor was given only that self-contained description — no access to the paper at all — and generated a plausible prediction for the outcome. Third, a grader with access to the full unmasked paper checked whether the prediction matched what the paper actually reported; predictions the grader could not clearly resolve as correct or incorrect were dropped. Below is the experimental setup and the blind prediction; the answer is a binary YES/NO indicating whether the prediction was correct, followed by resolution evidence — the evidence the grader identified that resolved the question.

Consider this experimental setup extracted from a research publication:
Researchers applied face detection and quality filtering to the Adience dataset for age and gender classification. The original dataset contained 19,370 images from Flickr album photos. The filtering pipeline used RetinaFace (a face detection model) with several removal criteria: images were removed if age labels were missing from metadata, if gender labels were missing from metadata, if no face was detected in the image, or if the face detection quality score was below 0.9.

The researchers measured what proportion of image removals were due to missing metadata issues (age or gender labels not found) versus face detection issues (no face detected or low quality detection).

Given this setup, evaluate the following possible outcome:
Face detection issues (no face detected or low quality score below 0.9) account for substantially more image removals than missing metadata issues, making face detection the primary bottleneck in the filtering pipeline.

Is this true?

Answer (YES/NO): NO